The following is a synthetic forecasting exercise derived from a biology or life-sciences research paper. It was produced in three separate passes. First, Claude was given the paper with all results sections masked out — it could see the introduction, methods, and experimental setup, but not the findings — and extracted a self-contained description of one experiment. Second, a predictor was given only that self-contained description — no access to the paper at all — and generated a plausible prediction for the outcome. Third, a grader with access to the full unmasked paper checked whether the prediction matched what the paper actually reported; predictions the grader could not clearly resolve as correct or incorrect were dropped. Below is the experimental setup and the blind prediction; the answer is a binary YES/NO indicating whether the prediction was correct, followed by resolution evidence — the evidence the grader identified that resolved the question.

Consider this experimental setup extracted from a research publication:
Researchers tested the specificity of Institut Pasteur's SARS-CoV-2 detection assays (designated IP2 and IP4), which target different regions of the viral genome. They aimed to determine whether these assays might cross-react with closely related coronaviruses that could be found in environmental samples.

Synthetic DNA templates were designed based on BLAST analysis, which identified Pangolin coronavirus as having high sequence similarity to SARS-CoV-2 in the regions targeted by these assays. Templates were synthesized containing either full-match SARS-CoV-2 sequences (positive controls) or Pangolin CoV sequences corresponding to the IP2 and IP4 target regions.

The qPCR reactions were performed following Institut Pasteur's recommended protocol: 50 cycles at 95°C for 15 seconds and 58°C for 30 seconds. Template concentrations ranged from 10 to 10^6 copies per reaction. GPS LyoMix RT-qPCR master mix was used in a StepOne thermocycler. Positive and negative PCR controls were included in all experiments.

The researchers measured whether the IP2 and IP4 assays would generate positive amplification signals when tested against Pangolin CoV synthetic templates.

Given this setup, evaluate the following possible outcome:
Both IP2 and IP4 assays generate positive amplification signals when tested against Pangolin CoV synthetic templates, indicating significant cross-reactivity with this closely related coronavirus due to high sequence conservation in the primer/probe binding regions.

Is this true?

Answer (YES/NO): NO